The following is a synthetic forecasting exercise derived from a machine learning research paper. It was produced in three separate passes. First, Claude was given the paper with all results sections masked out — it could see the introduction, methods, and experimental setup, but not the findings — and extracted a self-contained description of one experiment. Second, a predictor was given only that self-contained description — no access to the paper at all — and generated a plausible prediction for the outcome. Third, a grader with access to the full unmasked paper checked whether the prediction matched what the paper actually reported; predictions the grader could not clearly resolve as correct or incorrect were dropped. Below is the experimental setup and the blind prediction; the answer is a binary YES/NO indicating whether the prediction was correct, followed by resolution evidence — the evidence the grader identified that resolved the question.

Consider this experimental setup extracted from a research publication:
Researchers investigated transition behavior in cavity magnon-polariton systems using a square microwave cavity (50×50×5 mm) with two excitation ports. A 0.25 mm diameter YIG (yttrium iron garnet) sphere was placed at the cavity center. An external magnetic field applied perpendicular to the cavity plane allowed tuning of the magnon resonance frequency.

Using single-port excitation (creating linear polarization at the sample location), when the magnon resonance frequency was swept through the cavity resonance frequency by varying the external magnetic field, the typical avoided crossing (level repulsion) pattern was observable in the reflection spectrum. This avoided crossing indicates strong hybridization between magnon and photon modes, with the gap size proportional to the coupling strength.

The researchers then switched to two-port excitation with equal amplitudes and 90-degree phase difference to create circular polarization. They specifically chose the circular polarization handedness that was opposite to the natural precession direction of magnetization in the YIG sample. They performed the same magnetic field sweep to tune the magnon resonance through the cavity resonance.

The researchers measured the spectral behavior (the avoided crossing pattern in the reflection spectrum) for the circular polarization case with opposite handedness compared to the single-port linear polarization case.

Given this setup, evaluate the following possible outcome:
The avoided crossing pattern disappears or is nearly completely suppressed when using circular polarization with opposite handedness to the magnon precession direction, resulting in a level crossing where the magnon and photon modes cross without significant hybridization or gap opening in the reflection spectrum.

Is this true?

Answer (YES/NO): YES